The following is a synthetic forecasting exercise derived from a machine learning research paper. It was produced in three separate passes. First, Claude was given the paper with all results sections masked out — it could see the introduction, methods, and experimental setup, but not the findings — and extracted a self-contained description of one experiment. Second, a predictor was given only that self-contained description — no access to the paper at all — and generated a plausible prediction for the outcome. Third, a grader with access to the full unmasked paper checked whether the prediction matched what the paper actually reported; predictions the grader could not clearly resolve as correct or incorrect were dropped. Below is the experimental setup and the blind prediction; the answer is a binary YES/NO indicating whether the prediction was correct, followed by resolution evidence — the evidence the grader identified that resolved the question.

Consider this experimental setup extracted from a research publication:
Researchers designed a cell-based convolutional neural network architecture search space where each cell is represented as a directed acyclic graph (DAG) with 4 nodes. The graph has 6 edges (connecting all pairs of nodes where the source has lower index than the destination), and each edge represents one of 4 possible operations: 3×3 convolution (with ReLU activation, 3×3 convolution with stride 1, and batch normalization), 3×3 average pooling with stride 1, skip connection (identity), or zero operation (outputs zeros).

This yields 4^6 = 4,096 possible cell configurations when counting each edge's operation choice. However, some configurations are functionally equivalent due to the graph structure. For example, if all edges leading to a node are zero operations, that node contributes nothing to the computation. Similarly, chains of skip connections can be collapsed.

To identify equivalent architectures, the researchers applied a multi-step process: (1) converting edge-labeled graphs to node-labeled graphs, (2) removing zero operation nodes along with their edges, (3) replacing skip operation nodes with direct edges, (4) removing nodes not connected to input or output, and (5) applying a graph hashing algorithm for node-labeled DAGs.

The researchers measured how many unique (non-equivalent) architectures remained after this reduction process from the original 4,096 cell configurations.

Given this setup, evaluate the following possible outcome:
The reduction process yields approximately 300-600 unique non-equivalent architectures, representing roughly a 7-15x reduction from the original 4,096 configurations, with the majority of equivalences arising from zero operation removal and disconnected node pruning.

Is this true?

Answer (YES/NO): NO